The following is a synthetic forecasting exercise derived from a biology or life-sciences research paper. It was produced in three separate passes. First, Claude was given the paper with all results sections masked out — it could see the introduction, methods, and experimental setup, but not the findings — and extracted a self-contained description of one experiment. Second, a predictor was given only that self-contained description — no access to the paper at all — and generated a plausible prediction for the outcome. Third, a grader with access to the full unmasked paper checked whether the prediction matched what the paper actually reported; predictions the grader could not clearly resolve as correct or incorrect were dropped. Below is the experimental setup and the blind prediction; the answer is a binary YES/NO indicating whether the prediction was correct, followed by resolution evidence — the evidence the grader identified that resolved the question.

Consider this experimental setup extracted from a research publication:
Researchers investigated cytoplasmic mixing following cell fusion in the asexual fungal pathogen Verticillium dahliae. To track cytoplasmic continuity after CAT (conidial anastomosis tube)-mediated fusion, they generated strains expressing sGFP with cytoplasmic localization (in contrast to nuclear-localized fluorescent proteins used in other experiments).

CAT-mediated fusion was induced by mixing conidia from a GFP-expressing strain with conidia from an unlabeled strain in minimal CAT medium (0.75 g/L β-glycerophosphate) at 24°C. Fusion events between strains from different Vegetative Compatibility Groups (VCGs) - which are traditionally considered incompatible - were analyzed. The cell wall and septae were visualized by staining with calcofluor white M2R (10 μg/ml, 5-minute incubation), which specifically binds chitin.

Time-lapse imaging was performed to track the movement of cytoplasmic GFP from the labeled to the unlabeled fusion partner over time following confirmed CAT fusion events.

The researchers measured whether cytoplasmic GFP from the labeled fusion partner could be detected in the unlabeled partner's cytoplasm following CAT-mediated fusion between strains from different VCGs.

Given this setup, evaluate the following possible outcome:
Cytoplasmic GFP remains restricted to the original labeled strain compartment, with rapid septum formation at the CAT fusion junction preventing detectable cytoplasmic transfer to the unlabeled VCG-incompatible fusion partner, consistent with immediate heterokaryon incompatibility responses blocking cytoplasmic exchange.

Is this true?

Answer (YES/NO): NO